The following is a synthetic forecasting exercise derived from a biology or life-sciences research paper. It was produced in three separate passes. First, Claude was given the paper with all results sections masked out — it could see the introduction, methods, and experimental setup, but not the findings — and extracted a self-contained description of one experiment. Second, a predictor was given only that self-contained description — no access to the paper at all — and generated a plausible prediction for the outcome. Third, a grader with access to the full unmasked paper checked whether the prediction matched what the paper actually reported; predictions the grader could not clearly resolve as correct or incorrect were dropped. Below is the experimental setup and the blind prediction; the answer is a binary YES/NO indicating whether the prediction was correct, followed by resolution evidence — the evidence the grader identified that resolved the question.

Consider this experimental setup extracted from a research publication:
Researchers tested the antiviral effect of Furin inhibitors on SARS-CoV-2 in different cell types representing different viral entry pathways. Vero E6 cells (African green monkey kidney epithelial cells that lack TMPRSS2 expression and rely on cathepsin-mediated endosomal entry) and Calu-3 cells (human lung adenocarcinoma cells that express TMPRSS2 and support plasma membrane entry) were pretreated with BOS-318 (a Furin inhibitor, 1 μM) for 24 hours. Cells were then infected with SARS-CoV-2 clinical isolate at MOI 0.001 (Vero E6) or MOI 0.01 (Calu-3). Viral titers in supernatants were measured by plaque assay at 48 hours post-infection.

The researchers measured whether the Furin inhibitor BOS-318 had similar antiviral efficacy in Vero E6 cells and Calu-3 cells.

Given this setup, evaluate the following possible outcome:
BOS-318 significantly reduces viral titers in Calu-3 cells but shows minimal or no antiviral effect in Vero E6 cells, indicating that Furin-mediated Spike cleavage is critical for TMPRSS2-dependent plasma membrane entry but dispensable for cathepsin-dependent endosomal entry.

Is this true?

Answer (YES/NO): NO